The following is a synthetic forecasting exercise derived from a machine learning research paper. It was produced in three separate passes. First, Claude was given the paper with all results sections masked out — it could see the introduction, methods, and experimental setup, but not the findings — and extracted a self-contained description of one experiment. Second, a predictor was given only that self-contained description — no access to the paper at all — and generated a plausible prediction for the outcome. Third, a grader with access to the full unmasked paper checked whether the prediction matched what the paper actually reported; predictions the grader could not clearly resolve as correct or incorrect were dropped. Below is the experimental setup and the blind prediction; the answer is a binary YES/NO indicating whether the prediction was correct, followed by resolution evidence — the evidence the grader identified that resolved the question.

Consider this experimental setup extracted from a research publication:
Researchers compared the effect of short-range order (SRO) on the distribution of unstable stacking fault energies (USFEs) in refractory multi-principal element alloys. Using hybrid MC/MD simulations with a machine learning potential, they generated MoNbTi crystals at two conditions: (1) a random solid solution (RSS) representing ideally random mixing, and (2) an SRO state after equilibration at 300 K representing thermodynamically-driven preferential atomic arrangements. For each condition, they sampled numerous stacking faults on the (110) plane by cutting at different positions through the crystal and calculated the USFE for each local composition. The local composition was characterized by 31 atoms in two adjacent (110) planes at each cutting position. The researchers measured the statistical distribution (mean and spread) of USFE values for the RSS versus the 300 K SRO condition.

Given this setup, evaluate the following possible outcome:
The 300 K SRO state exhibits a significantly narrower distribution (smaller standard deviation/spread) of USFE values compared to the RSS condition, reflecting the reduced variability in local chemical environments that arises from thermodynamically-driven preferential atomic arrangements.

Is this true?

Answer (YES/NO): YES